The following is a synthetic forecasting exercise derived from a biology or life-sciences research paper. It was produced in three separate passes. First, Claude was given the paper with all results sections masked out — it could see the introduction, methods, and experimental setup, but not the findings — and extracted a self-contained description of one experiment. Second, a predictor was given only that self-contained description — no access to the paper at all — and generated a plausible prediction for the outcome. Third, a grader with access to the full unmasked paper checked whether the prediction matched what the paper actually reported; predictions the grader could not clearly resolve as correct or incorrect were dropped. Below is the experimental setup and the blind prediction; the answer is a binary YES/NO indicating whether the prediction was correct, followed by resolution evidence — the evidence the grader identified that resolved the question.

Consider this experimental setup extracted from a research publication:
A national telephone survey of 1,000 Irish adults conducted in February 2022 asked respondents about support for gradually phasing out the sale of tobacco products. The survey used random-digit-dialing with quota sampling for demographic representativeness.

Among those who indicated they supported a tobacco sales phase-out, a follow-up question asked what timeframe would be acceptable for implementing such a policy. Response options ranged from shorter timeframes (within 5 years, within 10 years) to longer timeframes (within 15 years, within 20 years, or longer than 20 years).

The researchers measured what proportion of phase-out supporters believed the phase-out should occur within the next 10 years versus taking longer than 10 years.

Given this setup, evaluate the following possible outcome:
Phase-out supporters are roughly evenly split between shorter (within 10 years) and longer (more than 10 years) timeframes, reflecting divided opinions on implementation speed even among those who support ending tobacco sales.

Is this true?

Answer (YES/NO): NO